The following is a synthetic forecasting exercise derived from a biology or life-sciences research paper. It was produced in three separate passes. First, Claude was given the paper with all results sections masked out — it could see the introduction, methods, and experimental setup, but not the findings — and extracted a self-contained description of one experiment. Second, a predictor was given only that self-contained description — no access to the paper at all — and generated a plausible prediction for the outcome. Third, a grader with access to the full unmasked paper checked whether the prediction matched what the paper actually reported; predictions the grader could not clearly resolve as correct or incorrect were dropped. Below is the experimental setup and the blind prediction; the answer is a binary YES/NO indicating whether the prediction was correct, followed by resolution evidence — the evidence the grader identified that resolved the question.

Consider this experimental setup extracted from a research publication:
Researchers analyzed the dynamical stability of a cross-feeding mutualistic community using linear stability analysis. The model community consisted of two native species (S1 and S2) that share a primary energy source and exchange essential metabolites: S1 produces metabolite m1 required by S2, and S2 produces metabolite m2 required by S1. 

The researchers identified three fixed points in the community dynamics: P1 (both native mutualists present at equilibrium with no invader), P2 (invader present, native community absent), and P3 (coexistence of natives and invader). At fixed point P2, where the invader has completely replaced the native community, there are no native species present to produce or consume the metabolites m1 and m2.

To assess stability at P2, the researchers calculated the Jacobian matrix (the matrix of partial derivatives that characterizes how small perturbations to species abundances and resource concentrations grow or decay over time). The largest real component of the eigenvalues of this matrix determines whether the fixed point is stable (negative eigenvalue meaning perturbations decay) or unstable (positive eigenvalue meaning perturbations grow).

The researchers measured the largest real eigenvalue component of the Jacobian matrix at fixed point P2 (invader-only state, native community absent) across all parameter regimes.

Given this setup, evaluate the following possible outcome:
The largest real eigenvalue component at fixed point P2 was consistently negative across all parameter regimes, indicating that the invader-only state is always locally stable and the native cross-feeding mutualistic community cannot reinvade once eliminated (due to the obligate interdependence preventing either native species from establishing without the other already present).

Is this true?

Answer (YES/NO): NO